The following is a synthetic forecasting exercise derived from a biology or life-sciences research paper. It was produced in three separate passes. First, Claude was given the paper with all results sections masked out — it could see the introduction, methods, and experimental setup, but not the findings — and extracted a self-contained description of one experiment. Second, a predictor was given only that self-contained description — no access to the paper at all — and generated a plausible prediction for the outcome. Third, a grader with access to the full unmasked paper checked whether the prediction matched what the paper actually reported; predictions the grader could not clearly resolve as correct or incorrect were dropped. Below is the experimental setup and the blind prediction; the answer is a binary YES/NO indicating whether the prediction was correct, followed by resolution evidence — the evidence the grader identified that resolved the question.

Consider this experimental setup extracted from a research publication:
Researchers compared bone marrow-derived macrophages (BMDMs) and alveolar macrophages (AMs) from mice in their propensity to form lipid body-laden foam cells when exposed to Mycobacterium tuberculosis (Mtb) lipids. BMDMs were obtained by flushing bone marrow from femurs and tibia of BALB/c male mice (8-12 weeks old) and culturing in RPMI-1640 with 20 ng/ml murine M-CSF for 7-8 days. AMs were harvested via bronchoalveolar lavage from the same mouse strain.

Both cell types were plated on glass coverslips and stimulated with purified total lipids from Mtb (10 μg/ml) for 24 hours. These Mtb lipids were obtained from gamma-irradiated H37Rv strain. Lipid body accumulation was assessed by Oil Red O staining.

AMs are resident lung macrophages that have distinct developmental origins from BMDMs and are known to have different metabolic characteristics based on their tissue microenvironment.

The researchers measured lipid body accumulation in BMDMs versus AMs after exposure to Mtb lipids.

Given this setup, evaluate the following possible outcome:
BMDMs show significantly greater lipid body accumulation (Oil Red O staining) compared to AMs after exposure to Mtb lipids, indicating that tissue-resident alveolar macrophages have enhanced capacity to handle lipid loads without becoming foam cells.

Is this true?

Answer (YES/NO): YES